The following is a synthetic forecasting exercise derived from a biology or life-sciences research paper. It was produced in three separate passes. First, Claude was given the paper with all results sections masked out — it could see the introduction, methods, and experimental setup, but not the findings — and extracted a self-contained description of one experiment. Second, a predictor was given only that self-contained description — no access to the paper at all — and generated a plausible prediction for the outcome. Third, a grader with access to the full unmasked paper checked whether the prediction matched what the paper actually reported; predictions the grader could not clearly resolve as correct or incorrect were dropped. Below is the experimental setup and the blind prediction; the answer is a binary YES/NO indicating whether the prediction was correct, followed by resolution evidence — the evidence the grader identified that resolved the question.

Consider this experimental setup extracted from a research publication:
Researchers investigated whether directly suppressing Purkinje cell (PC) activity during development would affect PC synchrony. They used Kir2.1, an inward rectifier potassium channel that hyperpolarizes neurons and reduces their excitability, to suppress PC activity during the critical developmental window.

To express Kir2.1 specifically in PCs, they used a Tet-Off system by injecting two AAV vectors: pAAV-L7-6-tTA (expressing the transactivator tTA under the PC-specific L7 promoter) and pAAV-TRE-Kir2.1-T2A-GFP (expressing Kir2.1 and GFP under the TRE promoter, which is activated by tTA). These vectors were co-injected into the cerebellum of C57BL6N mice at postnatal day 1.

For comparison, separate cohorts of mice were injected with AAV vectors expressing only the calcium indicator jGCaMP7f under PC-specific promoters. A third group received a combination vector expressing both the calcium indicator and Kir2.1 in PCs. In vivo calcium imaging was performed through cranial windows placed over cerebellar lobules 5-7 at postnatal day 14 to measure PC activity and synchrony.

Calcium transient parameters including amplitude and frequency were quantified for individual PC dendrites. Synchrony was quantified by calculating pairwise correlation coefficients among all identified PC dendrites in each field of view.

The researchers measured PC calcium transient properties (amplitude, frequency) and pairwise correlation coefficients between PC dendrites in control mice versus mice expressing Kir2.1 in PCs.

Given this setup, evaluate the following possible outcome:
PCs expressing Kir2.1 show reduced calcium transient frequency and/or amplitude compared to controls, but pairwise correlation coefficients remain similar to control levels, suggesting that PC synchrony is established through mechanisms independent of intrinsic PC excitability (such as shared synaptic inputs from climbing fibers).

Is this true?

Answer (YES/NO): NO